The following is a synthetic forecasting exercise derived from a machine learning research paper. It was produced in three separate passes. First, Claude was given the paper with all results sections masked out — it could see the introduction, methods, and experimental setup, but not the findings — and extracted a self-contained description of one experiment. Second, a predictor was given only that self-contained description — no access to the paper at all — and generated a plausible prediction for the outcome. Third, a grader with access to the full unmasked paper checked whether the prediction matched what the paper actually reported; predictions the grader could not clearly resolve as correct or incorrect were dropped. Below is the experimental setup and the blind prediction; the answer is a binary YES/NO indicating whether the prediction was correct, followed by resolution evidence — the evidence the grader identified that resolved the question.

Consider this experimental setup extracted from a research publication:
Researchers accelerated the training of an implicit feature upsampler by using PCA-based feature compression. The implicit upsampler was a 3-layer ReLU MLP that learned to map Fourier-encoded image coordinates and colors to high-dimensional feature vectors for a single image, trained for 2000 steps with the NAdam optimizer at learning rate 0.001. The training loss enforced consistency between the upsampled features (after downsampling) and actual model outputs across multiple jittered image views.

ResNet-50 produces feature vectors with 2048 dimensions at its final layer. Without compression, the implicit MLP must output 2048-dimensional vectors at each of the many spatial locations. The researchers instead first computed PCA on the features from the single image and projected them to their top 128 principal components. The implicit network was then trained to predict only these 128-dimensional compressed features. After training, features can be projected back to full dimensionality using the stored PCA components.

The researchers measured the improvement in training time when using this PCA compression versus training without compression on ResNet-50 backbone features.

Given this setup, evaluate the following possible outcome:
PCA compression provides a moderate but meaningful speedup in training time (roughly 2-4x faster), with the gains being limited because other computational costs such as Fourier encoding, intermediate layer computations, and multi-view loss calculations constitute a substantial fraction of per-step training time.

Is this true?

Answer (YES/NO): NO